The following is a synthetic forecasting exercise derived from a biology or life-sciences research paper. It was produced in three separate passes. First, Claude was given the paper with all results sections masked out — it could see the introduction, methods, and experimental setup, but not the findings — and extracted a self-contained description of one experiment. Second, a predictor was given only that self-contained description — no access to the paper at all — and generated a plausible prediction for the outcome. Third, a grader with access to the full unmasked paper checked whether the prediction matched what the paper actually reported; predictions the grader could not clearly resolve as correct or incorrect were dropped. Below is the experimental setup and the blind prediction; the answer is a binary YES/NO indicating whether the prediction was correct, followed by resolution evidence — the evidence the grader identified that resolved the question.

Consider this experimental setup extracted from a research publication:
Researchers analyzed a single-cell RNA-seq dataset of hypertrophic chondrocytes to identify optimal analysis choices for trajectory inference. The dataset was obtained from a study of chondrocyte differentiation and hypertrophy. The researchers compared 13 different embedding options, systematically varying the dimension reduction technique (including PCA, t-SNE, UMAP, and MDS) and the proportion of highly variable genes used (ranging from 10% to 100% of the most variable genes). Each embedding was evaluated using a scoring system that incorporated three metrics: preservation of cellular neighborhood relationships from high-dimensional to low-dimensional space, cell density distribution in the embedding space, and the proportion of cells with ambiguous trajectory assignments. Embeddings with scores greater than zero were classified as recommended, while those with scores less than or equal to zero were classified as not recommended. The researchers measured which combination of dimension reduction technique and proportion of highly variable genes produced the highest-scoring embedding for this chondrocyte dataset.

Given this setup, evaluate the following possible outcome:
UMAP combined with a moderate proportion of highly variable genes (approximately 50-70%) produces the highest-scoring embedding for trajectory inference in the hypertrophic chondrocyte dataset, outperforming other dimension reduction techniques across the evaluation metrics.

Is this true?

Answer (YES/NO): NO